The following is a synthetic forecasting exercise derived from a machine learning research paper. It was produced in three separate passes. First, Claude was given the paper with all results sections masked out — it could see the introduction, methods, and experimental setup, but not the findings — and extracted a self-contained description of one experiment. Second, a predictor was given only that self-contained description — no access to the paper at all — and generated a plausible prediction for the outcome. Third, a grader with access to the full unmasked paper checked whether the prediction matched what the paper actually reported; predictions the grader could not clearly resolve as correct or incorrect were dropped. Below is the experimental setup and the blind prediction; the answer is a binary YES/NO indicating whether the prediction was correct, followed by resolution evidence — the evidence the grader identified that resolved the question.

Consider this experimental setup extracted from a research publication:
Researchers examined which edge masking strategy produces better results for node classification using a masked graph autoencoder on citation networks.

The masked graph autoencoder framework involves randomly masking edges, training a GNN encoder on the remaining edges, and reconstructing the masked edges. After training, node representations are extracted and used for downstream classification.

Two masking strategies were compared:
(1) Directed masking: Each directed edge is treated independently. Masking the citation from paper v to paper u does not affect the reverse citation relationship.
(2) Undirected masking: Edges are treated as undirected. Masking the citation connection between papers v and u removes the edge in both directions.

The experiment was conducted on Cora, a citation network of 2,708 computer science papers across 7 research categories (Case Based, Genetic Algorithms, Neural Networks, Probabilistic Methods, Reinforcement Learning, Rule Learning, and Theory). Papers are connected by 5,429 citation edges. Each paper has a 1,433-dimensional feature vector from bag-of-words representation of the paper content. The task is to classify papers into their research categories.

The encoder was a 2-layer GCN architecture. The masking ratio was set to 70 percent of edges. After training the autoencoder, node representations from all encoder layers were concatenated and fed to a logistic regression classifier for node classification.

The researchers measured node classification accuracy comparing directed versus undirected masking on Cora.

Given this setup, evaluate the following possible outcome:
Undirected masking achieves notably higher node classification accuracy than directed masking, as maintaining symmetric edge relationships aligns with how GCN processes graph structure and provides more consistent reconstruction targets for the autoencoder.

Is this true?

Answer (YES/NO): YES